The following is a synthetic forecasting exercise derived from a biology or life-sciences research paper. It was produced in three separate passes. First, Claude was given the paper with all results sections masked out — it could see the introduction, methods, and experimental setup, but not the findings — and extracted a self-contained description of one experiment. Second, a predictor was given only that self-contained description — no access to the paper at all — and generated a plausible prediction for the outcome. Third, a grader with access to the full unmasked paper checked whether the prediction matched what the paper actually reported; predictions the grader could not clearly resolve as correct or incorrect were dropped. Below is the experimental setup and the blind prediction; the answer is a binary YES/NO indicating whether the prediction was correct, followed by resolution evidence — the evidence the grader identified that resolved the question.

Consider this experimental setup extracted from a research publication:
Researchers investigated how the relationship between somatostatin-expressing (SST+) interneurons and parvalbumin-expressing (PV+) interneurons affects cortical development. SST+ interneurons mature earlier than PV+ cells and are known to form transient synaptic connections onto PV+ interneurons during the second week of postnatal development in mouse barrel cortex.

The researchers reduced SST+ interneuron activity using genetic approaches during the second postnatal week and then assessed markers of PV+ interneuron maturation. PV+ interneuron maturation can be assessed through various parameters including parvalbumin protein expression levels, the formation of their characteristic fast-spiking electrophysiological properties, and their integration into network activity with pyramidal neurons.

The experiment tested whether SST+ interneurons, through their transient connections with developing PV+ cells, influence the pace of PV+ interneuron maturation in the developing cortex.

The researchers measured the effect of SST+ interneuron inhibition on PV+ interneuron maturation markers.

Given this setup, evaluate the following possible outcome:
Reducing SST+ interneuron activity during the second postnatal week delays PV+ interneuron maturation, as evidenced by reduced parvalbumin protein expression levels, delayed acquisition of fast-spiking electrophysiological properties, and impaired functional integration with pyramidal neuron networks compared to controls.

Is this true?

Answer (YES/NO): NO